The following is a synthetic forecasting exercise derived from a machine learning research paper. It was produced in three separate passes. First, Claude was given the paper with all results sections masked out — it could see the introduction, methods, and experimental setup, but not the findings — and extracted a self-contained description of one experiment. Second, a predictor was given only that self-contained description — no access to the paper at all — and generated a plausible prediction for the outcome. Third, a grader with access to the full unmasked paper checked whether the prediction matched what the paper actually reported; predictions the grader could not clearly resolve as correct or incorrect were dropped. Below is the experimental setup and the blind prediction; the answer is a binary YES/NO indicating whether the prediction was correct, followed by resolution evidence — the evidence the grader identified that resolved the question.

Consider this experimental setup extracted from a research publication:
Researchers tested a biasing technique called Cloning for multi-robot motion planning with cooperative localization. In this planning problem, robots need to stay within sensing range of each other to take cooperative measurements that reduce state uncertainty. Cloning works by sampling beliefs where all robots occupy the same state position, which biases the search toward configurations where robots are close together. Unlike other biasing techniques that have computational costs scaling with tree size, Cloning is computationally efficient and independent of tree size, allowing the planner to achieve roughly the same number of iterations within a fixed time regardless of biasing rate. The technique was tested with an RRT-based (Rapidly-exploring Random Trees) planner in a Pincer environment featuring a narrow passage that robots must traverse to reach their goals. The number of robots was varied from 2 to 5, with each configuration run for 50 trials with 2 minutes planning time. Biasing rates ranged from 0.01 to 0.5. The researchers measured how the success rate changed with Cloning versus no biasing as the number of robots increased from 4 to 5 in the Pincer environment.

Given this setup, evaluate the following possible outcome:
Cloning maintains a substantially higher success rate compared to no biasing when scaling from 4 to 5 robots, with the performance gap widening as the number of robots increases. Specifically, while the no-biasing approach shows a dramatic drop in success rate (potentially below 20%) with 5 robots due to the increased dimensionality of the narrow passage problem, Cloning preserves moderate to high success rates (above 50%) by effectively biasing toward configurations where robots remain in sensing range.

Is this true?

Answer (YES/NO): NO